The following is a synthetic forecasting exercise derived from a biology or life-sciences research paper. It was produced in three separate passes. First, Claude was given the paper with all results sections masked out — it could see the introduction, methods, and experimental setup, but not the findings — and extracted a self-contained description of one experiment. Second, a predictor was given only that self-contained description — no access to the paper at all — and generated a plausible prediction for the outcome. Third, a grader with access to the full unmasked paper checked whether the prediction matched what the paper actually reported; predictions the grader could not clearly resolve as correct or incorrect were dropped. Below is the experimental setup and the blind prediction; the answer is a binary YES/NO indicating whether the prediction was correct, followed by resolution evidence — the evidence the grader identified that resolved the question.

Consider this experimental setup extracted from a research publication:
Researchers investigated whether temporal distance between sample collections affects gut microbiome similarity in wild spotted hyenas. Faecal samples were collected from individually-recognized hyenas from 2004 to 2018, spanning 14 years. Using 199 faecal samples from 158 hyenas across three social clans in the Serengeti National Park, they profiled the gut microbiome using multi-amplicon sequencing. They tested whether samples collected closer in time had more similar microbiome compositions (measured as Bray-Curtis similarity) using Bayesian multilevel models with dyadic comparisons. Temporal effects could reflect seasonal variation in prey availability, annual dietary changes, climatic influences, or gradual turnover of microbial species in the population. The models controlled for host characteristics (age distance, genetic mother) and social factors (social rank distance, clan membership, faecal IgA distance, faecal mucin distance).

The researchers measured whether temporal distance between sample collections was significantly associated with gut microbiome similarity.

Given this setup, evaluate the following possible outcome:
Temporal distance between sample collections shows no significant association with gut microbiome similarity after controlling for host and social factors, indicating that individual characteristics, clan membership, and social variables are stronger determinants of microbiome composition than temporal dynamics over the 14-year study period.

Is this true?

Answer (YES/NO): NO